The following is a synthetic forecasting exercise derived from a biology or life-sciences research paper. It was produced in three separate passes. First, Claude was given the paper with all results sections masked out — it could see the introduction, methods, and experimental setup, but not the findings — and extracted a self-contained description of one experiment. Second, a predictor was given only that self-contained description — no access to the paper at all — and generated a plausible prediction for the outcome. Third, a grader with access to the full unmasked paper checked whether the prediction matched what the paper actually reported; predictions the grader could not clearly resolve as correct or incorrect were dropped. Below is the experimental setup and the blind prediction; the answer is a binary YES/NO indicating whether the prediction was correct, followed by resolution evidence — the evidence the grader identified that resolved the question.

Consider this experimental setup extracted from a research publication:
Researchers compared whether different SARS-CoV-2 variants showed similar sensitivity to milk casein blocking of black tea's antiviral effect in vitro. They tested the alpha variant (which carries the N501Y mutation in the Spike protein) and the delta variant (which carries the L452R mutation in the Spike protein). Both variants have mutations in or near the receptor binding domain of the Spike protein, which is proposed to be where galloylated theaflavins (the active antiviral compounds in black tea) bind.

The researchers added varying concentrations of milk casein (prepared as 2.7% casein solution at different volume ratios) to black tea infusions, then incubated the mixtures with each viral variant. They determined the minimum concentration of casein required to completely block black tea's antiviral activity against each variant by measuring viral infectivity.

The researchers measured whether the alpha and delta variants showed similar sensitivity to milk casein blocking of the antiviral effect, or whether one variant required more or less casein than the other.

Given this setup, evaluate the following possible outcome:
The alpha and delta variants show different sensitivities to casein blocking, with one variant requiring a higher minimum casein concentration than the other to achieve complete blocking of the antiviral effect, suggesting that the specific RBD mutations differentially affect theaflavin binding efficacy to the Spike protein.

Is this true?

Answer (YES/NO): NO